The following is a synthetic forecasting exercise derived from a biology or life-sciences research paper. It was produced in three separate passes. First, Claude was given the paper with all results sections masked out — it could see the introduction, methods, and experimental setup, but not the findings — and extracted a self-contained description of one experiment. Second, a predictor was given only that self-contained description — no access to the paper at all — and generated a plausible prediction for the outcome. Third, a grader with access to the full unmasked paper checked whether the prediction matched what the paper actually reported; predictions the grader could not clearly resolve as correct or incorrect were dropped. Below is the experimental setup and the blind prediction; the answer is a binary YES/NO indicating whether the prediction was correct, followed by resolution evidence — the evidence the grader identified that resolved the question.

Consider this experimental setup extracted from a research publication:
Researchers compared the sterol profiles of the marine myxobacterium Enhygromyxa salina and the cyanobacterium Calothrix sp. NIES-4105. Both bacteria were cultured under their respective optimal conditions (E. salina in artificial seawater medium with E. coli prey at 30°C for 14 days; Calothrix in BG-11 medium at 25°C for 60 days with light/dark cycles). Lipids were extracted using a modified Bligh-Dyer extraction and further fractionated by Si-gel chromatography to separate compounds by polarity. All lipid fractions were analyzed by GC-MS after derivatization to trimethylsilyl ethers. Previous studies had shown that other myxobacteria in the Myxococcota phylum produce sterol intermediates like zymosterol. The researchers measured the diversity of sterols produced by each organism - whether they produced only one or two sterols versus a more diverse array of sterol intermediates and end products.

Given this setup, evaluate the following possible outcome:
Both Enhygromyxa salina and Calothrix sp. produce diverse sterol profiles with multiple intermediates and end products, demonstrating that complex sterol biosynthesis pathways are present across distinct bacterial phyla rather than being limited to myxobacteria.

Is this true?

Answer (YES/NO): YES